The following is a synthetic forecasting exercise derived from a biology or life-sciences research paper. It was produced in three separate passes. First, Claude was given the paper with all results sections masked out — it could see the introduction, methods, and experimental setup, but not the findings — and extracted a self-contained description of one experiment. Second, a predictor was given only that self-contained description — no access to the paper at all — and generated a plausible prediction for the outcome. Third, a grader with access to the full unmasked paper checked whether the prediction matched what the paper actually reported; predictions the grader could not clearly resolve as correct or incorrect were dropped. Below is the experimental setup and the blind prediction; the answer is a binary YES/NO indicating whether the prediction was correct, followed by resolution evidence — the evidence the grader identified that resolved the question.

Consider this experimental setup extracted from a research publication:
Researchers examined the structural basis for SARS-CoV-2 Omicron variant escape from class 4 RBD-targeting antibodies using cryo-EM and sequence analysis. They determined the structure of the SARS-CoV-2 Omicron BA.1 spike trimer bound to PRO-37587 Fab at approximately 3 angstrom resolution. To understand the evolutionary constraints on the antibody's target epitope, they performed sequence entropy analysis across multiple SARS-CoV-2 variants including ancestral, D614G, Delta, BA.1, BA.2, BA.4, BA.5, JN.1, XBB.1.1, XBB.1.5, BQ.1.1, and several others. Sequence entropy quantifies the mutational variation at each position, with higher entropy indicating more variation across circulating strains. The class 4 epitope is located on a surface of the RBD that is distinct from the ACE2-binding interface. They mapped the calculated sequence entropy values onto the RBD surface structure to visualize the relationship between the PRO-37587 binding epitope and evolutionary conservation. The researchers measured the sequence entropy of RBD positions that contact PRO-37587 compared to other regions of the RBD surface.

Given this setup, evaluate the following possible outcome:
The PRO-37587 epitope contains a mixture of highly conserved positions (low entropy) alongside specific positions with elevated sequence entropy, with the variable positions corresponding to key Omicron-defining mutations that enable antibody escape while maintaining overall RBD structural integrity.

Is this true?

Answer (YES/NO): NO